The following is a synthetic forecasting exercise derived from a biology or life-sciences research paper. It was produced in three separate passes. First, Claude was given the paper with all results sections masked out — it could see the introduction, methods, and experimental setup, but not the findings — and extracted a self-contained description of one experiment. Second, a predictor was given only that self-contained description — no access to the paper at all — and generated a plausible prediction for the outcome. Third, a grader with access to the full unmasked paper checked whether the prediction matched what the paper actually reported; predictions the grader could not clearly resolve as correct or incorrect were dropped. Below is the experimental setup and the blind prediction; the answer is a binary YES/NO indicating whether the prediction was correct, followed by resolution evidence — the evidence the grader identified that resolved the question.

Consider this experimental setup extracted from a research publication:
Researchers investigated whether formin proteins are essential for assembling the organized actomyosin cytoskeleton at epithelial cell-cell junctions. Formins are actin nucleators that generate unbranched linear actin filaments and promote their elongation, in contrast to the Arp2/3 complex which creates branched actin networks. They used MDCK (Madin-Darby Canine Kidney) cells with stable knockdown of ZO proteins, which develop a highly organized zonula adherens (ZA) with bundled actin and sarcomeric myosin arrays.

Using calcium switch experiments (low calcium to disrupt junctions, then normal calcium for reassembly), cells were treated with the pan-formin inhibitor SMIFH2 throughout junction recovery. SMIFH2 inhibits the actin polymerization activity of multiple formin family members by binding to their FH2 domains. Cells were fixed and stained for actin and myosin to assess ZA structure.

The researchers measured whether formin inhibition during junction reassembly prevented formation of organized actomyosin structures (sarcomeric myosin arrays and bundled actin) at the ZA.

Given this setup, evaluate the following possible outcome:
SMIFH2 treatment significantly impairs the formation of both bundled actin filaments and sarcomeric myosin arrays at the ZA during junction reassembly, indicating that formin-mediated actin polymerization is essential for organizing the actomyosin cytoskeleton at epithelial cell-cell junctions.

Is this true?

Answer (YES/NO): NO